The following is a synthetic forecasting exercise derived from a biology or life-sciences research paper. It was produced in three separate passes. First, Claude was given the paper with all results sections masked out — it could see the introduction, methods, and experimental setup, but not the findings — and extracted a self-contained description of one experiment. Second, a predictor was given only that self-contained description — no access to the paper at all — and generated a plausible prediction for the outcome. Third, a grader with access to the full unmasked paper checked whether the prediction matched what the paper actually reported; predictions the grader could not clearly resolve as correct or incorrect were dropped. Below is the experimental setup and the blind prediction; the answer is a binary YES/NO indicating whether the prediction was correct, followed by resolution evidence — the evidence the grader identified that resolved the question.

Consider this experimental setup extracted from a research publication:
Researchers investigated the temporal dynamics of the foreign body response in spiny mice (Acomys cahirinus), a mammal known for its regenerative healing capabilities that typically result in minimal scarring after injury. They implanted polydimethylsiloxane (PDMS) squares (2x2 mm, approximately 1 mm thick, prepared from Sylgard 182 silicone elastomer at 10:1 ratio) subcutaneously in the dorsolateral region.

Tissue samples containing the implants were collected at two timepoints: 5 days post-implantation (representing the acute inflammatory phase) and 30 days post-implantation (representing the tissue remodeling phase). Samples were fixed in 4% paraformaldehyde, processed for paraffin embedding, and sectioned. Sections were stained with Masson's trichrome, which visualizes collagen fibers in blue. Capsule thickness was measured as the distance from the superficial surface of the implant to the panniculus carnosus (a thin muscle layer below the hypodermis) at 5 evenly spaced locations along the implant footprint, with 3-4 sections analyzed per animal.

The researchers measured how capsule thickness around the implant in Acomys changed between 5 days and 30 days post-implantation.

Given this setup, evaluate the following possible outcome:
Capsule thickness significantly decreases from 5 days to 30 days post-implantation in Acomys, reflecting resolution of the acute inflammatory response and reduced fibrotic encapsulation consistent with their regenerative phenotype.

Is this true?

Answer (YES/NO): NO